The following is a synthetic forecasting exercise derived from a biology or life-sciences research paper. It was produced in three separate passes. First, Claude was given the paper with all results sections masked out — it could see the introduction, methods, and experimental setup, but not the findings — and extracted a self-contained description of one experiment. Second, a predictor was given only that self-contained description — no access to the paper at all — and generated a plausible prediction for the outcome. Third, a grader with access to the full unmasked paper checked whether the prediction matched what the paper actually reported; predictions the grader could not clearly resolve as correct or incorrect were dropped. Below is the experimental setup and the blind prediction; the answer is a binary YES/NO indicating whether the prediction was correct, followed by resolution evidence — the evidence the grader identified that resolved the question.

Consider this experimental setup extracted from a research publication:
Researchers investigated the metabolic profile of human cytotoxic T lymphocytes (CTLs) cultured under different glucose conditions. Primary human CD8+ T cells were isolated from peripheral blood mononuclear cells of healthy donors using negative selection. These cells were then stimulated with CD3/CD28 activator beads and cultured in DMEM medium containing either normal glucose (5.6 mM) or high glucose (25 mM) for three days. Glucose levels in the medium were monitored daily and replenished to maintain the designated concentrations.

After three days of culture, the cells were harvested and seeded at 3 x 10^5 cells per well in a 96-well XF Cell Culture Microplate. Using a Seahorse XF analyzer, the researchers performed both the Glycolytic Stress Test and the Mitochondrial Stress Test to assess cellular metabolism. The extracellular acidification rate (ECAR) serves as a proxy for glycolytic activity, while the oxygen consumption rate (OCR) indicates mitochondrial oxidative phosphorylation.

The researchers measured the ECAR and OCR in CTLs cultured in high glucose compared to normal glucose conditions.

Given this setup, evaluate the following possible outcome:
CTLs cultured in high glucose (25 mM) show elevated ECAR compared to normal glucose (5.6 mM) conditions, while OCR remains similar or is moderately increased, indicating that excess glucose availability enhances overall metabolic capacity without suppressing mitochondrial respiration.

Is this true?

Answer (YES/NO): NO